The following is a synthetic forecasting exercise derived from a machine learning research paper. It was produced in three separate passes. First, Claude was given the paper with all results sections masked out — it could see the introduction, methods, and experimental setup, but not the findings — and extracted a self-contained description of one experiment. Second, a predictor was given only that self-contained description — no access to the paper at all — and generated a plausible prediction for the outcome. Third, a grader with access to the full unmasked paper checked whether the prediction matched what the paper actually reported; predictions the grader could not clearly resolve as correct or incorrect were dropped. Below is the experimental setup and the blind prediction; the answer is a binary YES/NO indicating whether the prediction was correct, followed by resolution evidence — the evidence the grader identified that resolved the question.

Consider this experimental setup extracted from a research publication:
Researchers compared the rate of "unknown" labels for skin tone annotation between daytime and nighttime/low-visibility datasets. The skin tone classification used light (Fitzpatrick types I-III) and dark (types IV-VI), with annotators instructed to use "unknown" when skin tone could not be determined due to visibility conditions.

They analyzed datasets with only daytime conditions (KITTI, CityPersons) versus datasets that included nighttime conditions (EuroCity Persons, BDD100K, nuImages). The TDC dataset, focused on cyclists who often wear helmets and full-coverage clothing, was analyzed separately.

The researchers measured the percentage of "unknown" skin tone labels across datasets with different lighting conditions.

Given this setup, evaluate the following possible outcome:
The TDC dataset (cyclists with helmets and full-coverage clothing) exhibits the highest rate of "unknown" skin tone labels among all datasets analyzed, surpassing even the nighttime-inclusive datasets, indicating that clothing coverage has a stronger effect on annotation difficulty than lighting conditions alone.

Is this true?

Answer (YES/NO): YES